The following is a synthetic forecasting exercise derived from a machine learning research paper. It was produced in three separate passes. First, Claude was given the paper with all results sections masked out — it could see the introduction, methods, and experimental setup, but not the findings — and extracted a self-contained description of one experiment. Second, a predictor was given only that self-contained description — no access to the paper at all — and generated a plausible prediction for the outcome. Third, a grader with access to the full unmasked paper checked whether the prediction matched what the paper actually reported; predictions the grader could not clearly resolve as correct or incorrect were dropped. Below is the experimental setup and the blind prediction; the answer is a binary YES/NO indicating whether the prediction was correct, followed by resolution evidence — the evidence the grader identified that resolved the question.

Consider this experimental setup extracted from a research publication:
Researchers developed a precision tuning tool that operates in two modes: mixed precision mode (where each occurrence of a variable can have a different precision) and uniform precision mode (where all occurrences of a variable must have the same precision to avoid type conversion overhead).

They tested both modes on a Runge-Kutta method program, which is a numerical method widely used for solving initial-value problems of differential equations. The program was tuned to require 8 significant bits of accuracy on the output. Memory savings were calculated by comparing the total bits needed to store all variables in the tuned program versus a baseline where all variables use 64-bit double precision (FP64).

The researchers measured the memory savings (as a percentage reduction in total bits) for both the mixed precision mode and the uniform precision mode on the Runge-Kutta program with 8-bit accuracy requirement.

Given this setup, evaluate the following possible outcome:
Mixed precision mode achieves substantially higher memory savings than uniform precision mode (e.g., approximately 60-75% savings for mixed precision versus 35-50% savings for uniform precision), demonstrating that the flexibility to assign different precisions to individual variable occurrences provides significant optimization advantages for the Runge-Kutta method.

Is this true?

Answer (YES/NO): NO